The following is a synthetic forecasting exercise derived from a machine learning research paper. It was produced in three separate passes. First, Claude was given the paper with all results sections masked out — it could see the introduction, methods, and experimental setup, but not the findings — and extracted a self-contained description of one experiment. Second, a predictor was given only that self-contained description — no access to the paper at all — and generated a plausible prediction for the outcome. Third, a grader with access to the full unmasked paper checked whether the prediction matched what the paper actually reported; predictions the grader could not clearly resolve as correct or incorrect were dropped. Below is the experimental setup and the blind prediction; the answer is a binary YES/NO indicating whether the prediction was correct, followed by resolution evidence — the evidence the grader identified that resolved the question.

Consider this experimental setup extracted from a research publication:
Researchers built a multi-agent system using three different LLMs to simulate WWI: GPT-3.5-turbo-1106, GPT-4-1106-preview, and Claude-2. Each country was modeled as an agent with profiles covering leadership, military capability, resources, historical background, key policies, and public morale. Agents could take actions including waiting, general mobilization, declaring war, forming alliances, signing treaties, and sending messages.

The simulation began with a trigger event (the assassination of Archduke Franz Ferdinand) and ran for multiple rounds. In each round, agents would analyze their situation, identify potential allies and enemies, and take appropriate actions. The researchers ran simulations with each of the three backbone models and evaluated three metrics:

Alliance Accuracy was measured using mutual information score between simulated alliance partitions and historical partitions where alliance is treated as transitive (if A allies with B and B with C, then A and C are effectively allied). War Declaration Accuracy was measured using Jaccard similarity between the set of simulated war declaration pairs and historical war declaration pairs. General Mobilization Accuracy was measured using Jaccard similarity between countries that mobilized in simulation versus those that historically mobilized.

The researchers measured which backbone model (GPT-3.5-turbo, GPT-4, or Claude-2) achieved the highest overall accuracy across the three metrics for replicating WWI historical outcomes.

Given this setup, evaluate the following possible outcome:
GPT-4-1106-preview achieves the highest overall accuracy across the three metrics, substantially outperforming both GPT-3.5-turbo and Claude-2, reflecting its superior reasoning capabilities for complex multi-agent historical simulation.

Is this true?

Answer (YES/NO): NO